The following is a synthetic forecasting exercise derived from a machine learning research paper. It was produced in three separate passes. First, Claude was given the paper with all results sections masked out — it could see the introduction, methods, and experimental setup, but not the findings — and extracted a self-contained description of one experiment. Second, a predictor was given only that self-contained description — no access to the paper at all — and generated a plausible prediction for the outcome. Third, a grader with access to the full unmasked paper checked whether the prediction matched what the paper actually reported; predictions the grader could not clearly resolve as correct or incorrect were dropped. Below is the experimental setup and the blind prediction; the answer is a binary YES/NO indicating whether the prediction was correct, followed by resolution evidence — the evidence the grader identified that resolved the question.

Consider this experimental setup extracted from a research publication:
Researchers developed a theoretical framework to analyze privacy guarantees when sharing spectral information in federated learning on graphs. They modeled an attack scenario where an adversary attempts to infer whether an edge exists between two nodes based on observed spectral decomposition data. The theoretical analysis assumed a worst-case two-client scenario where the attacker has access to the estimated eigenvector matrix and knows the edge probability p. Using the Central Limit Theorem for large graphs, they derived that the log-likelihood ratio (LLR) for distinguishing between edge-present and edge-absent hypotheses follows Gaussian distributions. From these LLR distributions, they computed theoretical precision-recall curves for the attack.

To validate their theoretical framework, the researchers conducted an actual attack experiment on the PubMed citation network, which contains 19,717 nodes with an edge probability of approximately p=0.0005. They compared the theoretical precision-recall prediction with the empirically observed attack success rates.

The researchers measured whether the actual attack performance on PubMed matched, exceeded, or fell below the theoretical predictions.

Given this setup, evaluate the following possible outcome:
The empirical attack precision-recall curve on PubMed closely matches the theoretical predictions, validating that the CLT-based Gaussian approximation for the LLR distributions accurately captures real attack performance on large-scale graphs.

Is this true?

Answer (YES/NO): NO